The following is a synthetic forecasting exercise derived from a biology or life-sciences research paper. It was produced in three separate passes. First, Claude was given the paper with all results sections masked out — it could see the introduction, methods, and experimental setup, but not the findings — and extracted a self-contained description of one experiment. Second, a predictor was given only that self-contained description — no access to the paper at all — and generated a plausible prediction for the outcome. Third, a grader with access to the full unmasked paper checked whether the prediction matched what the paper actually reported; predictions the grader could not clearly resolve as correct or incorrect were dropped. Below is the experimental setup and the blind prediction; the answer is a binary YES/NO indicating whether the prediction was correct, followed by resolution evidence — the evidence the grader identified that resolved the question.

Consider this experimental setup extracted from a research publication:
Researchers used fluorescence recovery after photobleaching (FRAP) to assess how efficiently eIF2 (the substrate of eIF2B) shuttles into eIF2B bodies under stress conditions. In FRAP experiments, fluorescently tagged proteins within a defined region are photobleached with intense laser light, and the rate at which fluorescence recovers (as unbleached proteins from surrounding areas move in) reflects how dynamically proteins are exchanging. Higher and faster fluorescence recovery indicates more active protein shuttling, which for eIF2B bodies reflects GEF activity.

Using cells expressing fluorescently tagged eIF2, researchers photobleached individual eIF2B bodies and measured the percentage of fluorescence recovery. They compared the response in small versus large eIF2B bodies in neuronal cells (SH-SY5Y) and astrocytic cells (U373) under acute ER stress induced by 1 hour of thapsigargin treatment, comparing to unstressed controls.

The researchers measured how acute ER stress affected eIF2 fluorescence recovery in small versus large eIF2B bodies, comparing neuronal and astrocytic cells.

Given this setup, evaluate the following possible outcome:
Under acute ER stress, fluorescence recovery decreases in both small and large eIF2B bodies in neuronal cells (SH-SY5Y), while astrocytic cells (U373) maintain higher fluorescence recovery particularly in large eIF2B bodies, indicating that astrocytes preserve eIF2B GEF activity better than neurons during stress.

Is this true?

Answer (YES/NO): NO